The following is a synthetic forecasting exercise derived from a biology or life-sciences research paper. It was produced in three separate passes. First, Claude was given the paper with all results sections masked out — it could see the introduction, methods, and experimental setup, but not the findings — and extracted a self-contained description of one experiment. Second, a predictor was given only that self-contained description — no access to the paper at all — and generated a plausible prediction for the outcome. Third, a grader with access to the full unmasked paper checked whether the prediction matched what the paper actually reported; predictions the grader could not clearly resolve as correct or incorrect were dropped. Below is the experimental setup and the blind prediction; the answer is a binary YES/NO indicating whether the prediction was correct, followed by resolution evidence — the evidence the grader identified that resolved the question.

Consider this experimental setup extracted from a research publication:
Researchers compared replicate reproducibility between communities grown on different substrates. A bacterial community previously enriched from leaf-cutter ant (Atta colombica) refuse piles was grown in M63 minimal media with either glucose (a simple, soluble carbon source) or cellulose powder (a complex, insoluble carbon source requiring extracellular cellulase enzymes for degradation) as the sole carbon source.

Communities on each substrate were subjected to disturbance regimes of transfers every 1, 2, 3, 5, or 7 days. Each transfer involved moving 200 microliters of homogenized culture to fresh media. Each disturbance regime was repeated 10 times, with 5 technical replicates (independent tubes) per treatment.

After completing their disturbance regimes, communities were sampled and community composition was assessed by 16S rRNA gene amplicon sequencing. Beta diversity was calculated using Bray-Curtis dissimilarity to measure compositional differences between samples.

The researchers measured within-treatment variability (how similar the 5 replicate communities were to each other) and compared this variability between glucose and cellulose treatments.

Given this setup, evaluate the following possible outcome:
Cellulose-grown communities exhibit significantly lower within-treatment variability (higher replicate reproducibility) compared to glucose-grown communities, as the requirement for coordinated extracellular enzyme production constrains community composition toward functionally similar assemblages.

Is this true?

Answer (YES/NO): NO